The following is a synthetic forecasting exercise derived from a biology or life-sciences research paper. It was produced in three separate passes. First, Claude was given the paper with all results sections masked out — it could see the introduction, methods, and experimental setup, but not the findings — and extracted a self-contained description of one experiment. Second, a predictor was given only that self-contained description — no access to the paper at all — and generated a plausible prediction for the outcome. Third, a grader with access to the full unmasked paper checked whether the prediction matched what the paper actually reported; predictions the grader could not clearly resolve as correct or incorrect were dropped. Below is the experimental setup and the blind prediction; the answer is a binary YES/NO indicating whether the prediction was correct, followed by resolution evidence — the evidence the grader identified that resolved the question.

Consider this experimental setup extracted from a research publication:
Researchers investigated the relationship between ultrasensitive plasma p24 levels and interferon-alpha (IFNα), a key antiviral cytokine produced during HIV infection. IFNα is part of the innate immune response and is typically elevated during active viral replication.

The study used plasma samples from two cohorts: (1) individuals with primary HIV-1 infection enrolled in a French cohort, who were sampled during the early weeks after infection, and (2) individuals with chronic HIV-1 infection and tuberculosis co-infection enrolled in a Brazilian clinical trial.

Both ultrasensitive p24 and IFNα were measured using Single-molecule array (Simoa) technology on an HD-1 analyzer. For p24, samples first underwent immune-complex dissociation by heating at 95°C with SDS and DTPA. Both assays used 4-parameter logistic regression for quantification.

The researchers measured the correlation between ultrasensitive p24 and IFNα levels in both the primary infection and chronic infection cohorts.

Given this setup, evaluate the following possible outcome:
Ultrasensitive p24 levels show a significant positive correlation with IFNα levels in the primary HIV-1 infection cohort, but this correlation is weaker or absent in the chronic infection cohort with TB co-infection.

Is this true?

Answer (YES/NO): NO